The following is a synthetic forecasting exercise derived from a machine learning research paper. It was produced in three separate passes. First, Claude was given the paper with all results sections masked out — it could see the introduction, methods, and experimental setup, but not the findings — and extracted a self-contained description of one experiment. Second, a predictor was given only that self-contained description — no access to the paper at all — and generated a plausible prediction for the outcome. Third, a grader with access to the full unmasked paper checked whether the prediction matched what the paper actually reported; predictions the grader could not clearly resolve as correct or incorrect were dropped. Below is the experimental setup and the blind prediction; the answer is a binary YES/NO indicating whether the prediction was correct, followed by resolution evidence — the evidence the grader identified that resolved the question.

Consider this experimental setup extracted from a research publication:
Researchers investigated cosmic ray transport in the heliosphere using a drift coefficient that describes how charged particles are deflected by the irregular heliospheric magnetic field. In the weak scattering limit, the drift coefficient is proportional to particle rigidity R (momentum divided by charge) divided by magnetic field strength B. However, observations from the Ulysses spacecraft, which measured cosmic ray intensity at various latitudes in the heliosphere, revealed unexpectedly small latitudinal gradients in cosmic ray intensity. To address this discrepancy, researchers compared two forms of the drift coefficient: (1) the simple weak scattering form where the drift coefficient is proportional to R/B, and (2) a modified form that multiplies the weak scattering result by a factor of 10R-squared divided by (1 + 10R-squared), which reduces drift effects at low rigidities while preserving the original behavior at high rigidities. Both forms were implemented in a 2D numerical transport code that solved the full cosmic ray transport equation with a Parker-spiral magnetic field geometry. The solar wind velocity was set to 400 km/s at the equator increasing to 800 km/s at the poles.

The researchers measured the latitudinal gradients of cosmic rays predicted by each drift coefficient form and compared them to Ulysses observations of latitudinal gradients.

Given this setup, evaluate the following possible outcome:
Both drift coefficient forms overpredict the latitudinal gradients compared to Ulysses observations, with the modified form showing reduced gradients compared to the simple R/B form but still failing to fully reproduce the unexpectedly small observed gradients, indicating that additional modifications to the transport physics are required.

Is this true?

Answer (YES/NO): NO